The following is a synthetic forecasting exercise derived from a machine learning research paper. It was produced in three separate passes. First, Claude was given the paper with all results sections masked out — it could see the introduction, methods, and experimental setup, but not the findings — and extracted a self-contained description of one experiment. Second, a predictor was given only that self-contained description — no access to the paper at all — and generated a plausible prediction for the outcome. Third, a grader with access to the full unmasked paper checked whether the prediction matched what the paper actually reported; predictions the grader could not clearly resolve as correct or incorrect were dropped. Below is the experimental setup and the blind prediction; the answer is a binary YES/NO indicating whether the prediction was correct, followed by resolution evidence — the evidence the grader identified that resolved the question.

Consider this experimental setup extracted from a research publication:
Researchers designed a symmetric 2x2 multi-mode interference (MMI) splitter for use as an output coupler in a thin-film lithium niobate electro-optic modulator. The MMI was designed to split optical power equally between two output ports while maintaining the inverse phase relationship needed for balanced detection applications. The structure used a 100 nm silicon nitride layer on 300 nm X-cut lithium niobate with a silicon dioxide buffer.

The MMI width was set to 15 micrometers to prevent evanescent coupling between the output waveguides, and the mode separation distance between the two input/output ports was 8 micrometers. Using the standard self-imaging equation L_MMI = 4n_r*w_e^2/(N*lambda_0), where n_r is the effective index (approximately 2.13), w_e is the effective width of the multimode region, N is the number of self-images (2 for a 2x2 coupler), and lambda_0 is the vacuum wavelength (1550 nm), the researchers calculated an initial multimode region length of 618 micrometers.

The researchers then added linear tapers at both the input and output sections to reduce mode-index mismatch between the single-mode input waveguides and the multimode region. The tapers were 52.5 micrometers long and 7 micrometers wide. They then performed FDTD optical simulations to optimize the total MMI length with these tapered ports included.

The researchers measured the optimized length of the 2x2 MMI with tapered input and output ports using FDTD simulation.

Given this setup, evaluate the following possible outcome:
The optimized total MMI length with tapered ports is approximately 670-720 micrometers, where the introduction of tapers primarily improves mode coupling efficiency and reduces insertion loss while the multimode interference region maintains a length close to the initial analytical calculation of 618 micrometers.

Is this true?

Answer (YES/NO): NO